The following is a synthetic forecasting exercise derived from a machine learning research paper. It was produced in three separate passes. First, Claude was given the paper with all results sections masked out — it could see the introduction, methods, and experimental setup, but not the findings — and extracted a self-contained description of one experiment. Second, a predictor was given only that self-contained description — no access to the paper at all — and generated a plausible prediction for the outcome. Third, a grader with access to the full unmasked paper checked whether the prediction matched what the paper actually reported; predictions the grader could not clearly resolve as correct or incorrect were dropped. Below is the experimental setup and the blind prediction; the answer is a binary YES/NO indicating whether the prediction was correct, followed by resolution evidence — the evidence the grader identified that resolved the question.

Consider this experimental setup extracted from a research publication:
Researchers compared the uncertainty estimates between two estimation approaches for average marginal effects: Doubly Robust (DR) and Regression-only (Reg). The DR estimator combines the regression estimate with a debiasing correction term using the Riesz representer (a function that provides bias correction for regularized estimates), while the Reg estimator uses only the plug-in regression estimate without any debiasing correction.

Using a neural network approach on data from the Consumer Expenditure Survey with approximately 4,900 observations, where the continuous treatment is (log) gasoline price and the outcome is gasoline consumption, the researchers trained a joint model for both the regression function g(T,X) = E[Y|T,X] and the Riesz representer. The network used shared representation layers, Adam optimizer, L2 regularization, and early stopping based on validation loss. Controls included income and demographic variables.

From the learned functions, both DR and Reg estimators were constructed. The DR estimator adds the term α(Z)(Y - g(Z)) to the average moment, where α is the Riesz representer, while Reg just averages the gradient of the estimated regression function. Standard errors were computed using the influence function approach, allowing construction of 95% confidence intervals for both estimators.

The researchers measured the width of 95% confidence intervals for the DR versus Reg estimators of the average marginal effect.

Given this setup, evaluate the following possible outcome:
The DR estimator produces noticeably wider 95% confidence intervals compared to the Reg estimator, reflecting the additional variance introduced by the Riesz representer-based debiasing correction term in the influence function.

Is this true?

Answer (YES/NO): YES